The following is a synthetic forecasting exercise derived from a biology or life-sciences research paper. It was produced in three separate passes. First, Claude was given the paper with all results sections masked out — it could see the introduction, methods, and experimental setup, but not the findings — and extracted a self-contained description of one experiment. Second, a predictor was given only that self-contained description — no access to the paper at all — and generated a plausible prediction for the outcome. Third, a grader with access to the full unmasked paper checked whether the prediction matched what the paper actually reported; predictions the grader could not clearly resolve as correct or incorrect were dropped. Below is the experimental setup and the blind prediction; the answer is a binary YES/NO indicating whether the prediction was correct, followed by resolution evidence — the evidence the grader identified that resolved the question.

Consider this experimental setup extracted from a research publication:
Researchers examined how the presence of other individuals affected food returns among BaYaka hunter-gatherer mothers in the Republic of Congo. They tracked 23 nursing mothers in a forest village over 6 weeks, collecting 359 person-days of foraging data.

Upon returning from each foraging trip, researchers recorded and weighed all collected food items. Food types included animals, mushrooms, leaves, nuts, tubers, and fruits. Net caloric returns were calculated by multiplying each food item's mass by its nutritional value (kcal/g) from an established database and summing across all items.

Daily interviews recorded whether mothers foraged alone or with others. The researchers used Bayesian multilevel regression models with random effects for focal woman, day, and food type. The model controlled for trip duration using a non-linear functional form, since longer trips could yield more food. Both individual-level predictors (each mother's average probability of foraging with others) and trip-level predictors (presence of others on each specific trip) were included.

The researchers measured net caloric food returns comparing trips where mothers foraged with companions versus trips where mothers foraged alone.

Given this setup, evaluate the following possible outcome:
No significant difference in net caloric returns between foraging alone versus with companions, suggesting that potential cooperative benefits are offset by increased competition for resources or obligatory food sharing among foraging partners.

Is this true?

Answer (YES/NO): YES